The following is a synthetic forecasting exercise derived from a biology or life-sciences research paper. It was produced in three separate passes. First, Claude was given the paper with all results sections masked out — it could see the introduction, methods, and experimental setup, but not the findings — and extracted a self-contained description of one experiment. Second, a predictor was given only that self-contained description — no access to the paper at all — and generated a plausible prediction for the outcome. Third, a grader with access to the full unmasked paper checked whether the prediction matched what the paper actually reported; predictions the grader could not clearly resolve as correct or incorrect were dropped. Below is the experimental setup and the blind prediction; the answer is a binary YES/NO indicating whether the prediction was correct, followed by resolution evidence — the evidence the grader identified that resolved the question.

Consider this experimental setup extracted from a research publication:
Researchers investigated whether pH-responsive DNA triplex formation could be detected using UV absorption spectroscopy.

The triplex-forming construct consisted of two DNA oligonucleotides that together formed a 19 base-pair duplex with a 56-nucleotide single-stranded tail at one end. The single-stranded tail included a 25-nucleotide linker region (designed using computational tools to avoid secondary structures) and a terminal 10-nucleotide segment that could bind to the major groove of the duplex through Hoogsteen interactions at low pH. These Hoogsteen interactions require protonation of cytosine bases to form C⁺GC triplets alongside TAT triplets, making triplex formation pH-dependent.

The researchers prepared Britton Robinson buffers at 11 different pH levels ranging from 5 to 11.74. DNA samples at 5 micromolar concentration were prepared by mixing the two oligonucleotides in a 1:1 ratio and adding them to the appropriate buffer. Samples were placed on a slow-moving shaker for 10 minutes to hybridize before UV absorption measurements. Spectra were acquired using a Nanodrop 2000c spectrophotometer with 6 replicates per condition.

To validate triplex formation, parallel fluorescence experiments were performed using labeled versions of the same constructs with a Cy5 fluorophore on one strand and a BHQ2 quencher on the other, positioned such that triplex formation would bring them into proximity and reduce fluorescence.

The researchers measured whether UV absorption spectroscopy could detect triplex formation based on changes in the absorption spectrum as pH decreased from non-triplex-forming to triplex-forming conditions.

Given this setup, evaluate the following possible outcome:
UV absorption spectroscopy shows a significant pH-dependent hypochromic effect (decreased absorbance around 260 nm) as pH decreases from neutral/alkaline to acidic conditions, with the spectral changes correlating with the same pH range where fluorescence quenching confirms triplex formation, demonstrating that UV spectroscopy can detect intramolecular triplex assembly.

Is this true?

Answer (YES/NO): NO